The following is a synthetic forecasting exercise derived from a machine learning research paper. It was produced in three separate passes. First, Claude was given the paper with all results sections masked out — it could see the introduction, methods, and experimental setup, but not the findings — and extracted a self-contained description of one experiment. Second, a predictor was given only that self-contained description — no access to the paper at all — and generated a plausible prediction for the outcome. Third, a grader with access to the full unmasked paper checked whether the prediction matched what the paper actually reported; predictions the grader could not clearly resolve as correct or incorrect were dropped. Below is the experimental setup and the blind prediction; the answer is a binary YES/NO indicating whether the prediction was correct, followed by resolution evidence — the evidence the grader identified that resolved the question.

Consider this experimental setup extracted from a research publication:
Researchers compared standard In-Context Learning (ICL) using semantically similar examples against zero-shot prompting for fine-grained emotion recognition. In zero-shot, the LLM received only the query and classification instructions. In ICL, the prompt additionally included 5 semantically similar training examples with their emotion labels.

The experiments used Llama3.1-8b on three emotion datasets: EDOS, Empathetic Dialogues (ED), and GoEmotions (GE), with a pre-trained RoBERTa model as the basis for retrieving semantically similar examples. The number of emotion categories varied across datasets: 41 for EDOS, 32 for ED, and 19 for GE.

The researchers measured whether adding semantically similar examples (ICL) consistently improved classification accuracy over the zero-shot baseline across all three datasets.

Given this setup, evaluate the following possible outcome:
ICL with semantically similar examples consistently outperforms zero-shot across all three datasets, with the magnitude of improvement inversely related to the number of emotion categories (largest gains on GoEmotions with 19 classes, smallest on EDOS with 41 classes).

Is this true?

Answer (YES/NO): NO